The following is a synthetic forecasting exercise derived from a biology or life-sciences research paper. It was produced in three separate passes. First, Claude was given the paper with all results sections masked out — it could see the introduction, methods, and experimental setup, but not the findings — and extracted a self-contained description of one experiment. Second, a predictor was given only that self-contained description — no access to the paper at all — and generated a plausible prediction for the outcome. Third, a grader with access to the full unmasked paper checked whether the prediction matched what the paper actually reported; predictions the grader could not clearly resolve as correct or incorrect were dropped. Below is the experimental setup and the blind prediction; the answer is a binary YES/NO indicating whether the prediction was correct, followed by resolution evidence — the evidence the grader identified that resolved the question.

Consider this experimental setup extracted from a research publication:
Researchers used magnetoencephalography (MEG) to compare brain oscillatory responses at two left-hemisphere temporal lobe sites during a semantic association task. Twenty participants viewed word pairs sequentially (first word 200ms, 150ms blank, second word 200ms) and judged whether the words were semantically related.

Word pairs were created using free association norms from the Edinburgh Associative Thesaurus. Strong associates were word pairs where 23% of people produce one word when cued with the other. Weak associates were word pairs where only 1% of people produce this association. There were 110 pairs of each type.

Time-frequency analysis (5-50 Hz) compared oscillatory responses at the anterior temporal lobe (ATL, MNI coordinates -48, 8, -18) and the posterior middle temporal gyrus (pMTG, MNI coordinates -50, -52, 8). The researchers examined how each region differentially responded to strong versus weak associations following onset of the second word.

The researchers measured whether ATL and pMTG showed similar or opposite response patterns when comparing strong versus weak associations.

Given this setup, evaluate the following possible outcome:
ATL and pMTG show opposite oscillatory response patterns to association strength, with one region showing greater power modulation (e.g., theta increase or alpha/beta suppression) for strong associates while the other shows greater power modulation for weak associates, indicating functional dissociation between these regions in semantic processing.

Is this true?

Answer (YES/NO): YES